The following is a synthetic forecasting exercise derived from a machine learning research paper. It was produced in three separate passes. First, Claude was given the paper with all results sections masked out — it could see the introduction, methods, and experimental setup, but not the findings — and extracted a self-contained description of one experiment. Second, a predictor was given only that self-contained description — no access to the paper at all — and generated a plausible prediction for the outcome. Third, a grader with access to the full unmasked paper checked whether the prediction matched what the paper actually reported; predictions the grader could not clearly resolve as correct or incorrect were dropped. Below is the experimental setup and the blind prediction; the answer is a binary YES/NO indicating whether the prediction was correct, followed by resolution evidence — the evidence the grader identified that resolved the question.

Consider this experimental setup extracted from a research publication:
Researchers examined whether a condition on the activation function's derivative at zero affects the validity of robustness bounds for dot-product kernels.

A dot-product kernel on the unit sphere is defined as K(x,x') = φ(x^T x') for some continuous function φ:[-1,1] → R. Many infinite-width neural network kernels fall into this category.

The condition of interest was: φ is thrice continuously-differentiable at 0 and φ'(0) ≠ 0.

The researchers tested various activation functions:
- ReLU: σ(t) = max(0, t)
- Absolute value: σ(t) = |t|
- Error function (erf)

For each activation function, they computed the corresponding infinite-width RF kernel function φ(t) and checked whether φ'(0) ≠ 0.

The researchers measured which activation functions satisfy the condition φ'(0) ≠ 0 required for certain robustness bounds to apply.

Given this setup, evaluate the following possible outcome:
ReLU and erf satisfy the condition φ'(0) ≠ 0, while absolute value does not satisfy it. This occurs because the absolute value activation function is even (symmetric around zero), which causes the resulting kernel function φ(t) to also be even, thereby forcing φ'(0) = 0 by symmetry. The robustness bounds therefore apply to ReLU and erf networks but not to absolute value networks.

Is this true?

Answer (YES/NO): YES